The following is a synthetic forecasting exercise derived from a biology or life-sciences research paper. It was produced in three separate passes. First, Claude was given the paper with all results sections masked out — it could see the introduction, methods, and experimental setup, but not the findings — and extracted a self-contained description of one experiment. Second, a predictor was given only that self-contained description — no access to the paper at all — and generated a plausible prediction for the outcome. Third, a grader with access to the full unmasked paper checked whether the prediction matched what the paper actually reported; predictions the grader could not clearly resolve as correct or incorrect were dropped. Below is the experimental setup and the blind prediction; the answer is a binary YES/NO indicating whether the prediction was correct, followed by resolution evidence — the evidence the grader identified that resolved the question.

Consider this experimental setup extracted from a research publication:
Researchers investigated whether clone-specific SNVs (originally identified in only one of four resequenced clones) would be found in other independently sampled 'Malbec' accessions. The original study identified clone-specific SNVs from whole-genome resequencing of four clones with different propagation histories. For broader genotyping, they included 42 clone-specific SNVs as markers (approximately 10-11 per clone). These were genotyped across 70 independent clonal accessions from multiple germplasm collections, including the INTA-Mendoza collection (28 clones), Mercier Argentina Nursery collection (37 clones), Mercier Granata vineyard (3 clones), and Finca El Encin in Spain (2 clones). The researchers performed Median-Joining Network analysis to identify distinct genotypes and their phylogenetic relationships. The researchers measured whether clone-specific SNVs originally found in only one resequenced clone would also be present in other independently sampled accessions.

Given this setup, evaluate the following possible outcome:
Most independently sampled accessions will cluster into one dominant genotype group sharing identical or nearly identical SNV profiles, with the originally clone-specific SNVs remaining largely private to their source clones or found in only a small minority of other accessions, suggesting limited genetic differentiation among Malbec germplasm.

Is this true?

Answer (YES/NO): NO